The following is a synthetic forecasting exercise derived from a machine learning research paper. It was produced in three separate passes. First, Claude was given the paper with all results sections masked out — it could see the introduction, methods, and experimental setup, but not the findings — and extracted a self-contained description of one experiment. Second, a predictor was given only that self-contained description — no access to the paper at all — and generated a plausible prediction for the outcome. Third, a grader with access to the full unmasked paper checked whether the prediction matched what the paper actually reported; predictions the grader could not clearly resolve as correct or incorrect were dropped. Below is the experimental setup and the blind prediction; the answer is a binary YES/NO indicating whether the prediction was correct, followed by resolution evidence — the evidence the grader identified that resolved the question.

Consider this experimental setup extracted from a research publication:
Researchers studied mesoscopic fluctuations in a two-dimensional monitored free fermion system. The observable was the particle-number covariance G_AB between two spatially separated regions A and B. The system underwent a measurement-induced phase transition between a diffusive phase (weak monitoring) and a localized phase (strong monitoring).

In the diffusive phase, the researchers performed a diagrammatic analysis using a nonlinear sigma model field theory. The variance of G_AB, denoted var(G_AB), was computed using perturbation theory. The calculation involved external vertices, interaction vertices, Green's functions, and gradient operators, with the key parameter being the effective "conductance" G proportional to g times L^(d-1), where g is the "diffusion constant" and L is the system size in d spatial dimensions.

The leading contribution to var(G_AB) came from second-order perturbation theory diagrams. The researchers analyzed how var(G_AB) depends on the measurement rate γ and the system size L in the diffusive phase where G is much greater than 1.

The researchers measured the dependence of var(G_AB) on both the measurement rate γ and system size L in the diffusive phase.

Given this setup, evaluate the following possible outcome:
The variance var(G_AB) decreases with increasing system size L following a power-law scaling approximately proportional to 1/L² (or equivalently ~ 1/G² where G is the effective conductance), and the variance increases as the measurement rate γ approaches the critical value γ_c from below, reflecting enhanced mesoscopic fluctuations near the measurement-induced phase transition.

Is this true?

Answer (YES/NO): NO